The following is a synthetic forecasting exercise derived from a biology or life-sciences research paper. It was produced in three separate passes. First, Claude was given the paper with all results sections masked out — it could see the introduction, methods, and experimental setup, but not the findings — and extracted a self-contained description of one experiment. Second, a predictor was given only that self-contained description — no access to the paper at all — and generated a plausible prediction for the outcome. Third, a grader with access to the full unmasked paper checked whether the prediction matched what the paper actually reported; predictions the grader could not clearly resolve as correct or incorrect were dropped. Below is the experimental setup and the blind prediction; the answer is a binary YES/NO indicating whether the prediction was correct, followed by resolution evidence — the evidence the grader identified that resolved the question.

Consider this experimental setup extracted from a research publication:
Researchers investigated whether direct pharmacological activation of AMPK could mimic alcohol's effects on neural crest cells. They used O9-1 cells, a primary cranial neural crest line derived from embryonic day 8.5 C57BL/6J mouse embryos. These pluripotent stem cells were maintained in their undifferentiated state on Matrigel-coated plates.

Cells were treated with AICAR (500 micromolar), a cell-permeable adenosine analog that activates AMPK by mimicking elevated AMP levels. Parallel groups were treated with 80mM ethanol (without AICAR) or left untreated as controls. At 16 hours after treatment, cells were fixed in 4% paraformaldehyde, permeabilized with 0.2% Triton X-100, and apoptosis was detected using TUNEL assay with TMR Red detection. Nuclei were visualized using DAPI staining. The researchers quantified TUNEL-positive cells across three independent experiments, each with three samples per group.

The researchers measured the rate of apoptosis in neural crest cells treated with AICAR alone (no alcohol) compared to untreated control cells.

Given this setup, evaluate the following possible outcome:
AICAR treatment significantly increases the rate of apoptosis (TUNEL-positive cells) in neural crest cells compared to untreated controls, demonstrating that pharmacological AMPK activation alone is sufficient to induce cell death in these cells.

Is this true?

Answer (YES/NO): NO